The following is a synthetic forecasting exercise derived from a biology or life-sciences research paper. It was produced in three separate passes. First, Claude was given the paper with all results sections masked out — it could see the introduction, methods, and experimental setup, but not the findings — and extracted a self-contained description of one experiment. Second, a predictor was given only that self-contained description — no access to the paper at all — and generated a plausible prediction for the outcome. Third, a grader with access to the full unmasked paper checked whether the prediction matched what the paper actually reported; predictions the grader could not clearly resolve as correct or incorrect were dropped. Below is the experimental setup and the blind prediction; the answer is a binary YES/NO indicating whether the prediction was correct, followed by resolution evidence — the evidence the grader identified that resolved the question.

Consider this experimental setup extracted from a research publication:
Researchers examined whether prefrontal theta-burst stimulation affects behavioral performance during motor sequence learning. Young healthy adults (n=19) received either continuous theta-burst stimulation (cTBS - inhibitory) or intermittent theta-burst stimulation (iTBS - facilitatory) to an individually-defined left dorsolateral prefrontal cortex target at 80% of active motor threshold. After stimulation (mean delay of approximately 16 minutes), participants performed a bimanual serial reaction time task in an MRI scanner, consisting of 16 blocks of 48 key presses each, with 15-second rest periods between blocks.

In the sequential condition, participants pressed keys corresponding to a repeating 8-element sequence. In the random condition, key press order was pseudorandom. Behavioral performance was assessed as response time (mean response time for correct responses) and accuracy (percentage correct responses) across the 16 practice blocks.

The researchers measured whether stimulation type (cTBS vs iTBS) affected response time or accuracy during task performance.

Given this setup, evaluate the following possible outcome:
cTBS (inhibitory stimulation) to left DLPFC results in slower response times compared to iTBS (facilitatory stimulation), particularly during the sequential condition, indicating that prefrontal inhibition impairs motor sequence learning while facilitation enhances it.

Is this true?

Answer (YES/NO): NO